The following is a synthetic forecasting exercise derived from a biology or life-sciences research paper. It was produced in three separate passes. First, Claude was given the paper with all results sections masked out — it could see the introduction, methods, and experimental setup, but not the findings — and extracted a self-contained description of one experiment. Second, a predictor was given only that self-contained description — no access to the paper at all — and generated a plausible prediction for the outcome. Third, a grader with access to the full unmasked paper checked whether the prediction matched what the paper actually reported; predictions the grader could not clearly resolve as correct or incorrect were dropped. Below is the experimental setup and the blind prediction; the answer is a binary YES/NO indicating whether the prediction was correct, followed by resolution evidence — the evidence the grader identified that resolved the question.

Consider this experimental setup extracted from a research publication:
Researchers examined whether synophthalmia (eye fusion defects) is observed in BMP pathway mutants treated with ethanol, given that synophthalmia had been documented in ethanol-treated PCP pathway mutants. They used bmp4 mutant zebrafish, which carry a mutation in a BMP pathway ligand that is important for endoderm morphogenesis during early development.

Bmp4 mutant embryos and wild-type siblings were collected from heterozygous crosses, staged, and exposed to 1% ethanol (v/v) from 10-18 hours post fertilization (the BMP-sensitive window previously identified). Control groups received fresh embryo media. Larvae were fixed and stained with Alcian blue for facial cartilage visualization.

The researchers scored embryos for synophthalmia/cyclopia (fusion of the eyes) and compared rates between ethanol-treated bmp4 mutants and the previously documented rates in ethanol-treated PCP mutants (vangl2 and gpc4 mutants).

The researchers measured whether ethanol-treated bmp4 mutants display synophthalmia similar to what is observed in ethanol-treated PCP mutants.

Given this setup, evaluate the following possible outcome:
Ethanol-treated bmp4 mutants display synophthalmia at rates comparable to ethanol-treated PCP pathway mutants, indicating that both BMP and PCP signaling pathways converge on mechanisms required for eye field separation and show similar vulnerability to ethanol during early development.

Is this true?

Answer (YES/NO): NO